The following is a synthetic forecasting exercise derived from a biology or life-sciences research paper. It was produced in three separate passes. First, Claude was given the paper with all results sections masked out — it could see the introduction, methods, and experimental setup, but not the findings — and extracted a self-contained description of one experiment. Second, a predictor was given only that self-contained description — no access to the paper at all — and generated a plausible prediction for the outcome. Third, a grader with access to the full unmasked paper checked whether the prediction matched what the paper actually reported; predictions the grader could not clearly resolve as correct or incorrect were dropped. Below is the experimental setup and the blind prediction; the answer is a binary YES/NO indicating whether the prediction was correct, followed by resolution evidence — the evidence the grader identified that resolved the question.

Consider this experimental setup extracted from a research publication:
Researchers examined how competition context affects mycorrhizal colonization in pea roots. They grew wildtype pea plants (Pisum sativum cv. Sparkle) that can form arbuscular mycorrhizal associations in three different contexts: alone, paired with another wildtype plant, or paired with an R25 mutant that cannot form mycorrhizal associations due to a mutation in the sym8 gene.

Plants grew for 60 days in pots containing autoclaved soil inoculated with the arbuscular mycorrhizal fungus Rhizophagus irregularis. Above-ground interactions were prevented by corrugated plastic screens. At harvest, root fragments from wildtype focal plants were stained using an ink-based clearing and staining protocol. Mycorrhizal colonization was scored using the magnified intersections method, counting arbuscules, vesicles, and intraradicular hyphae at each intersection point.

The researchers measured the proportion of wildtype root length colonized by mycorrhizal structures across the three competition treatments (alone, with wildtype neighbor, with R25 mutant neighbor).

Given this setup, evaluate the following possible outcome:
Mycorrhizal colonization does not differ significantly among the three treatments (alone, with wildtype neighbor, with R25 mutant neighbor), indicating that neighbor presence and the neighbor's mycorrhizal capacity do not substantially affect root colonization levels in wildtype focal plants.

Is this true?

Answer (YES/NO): NO